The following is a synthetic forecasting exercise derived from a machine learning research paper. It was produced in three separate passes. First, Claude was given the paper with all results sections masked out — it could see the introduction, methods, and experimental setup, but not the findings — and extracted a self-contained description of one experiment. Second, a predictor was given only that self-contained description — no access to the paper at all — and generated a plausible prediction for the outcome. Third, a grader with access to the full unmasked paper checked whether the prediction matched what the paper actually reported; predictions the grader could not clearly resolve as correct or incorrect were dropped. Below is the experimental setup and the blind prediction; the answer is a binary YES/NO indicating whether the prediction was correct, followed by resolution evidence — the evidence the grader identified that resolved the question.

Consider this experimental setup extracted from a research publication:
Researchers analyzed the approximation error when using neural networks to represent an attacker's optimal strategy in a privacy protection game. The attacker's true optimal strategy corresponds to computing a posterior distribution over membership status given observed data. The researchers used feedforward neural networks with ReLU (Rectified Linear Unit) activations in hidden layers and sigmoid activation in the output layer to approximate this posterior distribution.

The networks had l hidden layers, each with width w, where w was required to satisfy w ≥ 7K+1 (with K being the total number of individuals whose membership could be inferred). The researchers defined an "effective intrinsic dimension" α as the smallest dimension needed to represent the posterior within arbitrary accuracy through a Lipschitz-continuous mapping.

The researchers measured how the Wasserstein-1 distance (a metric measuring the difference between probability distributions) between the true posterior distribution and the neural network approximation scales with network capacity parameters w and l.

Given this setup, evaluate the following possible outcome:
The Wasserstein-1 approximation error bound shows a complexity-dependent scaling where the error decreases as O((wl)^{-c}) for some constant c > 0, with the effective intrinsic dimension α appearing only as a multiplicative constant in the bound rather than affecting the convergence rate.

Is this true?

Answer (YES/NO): NO